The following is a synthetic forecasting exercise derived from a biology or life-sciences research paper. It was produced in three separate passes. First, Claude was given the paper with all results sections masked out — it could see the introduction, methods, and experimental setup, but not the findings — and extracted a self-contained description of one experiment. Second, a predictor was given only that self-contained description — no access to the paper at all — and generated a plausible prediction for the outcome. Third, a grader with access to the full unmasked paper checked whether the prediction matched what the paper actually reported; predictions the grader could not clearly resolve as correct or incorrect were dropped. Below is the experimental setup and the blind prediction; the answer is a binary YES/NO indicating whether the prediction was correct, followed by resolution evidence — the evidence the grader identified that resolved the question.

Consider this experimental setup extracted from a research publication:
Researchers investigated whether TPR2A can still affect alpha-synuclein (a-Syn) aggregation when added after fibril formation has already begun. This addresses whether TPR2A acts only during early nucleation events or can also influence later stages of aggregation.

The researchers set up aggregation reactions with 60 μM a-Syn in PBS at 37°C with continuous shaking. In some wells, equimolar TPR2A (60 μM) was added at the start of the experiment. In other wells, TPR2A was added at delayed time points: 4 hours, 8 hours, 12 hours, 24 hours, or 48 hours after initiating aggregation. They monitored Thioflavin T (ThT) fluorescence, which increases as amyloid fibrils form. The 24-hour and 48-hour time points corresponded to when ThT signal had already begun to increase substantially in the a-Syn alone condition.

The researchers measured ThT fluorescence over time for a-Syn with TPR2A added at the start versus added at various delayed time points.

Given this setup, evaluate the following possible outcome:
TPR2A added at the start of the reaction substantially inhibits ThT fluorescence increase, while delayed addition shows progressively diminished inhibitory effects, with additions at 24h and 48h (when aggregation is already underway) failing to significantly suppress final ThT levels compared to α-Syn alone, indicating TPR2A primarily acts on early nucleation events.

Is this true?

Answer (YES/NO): YES